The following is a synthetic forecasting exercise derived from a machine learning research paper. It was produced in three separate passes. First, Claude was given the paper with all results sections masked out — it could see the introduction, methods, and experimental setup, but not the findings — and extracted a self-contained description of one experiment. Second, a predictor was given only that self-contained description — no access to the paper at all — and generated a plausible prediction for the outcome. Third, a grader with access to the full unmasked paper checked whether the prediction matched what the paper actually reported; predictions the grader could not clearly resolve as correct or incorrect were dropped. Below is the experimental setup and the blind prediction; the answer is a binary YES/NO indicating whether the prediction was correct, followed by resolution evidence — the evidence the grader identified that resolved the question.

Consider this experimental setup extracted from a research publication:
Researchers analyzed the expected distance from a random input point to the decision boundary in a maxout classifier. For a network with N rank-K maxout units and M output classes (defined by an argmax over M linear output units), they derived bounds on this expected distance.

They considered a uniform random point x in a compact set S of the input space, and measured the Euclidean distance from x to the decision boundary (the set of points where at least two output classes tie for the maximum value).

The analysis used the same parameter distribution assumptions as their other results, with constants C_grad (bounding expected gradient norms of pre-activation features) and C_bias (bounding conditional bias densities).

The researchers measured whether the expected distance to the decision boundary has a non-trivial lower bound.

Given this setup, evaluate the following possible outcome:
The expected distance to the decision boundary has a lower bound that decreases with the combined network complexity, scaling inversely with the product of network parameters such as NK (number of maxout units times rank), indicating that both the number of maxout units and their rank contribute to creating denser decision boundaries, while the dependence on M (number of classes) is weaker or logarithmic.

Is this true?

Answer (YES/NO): NO